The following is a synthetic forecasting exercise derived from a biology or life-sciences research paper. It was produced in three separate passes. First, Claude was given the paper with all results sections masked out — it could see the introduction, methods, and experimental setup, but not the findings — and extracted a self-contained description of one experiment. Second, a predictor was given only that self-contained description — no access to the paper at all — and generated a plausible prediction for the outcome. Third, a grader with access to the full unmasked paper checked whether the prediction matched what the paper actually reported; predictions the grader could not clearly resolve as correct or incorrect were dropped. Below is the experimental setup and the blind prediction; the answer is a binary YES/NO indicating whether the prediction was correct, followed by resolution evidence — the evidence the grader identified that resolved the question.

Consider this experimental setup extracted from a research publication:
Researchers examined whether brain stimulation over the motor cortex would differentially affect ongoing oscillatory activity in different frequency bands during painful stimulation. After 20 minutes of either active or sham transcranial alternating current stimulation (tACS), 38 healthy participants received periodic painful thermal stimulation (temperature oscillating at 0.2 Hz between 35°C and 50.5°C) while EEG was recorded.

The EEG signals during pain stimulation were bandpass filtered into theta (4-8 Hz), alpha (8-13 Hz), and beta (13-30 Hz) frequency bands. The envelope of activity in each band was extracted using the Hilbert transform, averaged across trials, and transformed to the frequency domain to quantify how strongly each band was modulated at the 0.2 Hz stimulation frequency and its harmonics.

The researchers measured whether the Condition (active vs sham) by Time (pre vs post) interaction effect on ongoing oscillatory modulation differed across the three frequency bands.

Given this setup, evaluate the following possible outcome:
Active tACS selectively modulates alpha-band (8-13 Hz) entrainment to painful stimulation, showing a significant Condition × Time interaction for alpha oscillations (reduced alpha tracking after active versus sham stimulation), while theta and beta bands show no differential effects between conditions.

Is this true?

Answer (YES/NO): NO